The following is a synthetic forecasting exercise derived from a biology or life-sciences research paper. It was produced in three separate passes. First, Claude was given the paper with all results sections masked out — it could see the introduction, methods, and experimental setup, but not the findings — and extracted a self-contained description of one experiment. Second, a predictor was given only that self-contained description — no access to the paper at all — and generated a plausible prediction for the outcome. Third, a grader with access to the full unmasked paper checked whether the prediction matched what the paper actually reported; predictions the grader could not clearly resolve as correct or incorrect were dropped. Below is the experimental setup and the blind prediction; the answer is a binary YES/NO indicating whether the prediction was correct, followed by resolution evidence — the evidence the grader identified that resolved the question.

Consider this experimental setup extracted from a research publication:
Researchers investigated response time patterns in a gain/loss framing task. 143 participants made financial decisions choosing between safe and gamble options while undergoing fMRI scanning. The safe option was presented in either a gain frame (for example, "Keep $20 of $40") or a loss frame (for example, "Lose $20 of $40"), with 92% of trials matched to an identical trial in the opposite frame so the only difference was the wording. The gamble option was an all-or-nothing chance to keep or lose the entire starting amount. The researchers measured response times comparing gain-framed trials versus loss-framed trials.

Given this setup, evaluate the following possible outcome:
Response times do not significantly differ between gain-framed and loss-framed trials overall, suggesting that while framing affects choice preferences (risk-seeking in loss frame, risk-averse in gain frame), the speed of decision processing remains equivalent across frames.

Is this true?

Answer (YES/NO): NO